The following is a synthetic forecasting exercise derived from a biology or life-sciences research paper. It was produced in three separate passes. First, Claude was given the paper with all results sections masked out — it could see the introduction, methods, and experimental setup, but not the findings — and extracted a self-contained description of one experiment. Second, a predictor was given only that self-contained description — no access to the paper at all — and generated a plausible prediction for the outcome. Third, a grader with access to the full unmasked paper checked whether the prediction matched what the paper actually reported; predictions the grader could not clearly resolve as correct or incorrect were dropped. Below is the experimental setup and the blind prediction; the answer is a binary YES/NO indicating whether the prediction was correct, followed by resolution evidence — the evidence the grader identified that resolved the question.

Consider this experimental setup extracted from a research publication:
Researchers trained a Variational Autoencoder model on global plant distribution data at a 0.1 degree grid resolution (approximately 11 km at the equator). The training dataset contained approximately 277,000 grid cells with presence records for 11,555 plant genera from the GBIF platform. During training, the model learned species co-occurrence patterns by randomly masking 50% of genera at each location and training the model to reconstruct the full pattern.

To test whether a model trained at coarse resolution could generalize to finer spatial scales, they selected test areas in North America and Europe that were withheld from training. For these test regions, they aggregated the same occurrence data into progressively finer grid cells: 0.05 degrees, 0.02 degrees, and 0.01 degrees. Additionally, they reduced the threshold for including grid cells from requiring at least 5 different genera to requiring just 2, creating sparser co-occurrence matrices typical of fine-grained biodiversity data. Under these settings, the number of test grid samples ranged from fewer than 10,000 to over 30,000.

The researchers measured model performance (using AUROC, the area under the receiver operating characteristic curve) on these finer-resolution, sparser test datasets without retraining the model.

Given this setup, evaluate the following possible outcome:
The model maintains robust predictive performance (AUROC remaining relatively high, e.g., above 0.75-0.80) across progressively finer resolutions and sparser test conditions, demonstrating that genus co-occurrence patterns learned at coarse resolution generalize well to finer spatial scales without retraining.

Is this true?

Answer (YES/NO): YES